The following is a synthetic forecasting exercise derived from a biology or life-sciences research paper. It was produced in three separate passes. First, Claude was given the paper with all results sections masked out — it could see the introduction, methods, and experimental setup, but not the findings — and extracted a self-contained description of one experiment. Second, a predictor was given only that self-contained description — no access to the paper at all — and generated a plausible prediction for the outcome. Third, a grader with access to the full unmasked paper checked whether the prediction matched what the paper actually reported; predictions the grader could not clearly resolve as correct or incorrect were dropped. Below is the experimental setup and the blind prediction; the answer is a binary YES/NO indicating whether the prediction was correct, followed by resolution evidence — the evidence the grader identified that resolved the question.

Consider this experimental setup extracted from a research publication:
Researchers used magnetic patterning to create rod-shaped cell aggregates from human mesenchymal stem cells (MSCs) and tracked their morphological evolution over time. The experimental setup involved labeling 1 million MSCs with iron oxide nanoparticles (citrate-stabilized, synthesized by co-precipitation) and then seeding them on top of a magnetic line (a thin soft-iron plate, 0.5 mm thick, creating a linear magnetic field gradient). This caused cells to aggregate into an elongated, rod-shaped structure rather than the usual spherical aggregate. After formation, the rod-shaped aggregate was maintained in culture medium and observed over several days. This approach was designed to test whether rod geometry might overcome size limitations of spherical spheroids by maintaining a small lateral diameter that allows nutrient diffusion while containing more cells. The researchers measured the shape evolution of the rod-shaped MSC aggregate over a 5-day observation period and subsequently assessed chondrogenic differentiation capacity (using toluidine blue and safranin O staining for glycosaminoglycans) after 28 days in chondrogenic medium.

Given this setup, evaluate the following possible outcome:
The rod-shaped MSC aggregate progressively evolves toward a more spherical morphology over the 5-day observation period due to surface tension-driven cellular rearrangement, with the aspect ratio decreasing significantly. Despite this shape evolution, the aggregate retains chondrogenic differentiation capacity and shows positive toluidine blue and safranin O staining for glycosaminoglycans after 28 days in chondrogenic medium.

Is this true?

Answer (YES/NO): YES